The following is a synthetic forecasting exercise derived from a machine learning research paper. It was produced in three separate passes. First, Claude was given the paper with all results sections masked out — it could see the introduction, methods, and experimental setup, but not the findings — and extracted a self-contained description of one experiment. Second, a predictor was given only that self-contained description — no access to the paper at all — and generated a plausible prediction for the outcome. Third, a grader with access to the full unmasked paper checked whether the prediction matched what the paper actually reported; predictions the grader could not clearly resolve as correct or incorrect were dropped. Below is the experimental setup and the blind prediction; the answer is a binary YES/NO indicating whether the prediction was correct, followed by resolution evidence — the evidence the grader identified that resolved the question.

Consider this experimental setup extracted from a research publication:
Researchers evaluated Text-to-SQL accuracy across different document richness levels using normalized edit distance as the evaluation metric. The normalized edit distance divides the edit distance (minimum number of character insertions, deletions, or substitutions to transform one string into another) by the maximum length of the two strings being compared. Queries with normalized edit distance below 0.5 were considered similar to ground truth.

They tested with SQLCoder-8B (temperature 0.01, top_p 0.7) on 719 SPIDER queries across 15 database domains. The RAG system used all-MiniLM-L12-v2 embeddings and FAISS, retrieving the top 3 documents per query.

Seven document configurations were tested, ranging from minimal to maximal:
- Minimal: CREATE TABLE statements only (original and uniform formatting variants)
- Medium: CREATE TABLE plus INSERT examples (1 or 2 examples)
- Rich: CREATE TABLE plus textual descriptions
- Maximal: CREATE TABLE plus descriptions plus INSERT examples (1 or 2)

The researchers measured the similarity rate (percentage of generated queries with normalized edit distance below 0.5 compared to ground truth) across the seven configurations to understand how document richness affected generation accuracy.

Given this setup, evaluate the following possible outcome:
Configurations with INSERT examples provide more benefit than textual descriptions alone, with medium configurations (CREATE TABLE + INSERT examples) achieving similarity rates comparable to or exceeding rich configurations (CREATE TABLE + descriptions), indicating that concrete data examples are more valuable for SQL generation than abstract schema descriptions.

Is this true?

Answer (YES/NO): YES